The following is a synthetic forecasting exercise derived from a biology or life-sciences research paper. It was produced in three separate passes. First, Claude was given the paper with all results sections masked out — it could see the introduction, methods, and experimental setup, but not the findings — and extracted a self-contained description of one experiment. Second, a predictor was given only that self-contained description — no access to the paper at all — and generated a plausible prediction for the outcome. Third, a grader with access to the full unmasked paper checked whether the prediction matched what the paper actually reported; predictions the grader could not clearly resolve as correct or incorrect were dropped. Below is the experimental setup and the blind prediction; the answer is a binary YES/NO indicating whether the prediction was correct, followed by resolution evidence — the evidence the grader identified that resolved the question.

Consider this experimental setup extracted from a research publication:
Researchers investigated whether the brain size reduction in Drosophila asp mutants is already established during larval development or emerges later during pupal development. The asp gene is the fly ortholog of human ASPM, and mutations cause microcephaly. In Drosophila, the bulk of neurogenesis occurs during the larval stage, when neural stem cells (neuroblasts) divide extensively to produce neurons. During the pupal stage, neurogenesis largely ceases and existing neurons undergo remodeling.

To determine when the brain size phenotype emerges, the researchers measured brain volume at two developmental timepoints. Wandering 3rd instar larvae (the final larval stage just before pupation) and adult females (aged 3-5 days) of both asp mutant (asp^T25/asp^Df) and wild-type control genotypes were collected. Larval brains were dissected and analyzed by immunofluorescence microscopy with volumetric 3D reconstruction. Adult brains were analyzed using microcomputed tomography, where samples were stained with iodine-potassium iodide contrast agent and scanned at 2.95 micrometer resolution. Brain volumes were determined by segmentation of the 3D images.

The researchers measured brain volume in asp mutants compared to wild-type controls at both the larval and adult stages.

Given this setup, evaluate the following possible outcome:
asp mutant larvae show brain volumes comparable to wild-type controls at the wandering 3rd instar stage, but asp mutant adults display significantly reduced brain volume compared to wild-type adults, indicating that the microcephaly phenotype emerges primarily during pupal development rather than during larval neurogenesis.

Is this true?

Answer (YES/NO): NO